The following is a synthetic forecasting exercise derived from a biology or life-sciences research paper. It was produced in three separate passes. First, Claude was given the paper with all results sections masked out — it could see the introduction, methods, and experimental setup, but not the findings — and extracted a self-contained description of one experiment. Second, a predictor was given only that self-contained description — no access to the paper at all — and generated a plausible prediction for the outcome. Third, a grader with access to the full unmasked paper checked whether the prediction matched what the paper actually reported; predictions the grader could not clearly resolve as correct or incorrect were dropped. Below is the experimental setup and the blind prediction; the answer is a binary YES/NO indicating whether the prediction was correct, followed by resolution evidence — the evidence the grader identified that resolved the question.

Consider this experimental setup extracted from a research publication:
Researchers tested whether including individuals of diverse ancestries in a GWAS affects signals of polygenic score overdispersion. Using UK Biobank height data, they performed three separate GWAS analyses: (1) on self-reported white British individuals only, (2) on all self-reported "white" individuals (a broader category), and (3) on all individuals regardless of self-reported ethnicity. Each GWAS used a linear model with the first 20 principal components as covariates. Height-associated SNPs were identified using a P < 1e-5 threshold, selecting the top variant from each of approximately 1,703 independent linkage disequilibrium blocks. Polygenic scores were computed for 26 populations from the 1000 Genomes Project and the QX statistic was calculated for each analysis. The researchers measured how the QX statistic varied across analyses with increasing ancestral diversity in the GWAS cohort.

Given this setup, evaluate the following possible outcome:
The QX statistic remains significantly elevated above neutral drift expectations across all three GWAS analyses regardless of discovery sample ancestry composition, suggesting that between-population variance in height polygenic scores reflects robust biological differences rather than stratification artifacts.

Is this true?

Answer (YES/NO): NO